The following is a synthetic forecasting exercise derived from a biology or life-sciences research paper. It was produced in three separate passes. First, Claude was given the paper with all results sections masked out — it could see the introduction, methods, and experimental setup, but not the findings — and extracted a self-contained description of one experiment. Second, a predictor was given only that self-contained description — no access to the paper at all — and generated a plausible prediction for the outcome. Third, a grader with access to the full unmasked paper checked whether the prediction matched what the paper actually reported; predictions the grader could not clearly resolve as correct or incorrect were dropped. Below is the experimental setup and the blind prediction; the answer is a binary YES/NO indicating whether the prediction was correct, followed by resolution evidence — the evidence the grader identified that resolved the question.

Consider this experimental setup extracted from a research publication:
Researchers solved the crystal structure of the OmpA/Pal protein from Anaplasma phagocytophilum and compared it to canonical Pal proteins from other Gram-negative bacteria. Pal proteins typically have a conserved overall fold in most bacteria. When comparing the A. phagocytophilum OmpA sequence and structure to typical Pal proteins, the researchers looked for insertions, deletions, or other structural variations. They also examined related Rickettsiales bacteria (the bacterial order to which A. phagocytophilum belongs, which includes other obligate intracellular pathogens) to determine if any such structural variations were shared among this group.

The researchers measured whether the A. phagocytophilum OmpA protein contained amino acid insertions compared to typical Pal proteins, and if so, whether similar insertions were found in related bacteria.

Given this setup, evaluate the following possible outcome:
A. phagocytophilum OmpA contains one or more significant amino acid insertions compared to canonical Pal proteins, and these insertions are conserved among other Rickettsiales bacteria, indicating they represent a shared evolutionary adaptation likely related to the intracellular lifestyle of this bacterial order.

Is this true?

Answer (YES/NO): NO